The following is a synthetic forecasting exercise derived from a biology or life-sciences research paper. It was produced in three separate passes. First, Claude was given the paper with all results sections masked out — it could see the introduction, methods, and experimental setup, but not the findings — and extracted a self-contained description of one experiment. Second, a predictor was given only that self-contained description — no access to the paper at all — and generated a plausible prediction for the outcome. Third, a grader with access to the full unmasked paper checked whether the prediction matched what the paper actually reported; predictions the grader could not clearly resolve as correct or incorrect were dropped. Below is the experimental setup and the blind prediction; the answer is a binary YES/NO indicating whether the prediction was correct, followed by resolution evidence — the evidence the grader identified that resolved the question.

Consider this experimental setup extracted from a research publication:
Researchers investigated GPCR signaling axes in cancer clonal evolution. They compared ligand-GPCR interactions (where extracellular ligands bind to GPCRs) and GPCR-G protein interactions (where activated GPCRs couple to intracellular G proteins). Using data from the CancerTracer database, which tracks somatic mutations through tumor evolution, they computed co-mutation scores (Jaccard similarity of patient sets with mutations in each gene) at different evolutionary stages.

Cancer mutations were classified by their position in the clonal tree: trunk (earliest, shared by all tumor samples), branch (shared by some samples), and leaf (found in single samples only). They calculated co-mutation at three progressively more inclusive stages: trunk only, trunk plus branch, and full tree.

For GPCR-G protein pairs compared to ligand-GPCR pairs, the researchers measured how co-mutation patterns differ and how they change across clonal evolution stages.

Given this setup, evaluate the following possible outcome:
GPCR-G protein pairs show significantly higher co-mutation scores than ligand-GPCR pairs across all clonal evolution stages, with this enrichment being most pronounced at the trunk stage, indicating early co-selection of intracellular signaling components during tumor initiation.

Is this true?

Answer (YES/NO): NO